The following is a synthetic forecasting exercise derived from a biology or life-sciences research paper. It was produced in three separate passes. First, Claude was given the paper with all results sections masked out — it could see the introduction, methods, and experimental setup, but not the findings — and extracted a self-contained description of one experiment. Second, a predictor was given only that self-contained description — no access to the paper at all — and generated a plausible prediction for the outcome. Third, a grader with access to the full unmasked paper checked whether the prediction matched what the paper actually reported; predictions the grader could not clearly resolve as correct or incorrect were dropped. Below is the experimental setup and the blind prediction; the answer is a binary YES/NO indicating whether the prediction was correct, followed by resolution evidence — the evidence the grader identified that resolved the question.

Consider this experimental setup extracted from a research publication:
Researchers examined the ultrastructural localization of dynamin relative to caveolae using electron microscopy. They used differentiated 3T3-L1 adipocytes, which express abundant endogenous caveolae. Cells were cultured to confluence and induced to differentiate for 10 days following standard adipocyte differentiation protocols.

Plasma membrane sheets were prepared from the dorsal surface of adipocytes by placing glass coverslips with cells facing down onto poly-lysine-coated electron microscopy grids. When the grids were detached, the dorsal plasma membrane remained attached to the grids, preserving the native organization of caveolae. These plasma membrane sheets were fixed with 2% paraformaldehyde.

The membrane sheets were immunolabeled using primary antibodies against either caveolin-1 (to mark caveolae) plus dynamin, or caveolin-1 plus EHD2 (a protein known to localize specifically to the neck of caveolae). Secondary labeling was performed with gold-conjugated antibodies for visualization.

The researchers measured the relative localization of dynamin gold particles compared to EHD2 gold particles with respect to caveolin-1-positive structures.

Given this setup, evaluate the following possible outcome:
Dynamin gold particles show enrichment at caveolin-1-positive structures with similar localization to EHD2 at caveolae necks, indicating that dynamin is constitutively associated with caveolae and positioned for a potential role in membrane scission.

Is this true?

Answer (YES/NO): NO